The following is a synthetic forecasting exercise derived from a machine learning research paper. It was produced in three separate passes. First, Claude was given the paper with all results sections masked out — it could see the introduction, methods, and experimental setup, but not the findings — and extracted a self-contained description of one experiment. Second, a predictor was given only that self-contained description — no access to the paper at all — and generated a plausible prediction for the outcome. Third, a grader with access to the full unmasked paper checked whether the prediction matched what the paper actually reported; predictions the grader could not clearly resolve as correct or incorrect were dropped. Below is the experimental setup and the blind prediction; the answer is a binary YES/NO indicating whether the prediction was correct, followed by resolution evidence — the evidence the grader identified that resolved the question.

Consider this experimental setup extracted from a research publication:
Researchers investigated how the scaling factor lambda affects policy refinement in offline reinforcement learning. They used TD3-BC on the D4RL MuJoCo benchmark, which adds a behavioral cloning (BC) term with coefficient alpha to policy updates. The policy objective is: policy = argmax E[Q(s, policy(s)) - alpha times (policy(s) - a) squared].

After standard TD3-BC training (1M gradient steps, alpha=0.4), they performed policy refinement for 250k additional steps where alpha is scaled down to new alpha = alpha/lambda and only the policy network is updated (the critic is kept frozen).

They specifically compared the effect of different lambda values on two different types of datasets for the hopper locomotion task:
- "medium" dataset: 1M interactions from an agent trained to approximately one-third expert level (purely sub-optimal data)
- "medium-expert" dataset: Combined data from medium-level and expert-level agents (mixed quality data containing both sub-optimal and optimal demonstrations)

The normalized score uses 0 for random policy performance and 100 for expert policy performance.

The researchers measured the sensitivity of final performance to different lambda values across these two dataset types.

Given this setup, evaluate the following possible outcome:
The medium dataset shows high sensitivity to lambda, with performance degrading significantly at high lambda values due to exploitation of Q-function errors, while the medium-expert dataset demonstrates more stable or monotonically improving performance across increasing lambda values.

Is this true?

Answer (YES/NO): NO